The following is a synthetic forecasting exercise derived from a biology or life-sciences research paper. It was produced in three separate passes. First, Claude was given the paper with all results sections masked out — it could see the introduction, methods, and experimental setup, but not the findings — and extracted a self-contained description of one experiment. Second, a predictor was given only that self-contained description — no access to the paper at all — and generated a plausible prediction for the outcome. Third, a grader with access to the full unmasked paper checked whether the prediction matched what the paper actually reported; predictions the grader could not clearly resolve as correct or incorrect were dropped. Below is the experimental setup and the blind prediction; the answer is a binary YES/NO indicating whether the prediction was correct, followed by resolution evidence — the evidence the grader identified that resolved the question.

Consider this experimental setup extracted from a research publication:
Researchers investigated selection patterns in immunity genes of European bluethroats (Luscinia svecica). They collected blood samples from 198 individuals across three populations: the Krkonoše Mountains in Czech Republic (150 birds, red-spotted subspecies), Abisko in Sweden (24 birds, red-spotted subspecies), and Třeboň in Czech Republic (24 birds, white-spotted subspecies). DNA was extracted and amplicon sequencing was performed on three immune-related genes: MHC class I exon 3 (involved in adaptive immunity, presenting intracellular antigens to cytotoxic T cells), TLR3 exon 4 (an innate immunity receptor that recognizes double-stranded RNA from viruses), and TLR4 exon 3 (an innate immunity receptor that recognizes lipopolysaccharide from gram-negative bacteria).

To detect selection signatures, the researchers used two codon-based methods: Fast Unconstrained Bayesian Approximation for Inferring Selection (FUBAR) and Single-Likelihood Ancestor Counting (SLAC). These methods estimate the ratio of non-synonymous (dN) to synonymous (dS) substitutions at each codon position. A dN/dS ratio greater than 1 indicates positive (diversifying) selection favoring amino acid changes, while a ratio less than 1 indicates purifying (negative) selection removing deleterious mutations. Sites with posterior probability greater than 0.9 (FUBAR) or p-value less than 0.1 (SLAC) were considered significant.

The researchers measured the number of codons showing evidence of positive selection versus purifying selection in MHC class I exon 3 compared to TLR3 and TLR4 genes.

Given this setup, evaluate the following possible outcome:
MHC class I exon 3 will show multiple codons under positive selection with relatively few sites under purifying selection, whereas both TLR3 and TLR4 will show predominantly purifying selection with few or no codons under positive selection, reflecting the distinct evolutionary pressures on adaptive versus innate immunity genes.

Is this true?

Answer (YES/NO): NO